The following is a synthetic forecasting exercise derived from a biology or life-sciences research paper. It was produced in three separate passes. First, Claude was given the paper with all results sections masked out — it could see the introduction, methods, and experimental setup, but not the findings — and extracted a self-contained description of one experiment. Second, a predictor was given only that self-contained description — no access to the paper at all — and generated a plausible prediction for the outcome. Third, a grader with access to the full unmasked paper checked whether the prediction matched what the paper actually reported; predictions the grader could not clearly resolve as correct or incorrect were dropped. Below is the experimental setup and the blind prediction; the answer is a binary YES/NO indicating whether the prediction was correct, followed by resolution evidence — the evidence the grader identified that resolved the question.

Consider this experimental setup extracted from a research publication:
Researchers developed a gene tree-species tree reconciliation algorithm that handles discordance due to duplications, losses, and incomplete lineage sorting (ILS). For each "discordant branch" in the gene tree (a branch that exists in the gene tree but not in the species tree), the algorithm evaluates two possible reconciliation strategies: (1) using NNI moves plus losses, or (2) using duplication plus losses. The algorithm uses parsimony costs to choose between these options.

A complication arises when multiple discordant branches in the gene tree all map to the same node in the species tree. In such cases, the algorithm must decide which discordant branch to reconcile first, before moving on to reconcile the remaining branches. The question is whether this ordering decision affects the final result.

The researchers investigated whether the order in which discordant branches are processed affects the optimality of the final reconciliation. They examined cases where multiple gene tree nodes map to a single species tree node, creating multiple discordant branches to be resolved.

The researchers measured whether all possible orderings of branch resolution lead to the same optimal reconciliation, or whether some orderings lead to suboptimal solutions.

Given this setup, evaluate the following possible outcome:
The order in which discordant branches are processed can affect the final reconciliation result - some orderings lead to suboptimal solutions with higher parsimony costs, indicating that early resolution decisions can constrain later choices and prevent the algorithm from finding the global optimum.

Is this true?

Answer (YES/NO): YES